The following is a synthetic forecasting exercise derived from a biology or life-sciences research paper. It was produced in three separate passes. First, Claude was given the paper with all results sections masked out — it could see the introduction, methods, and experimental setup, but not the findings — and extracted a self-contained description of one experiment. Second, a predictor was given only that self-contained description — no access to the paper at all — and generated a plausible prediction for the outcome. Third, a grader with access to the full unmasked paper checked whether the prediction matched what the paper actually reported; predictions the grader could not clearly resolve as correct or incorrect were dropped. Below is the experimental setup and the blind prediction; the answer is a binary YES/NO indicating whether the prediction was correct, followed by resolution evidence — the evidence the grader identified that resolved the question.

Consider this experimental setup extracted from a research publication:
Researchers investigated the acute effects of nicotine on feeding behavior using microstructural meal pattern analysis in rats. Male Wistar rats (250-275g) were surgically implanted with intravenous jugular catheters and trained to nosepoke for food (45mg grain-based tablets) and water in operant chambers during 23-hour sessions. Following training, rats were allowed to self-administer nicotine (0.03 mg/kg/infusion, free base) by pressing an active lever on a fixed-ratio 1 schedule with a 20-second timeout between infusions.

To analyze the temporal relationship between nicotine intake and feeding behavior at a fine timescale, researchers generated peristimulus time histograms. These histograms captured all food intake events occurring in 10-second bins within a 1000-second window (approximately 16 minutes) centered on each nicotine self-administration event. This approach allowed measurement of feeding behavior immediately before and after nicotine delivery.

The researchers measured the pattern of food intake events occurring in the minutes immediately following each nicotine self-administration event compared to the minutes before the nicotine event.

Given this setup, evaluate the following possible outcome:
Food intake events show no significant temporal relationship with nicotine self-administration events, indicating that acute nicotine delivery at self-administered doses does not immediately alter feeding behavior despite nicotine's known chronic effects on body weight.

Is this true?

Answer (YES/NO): NO